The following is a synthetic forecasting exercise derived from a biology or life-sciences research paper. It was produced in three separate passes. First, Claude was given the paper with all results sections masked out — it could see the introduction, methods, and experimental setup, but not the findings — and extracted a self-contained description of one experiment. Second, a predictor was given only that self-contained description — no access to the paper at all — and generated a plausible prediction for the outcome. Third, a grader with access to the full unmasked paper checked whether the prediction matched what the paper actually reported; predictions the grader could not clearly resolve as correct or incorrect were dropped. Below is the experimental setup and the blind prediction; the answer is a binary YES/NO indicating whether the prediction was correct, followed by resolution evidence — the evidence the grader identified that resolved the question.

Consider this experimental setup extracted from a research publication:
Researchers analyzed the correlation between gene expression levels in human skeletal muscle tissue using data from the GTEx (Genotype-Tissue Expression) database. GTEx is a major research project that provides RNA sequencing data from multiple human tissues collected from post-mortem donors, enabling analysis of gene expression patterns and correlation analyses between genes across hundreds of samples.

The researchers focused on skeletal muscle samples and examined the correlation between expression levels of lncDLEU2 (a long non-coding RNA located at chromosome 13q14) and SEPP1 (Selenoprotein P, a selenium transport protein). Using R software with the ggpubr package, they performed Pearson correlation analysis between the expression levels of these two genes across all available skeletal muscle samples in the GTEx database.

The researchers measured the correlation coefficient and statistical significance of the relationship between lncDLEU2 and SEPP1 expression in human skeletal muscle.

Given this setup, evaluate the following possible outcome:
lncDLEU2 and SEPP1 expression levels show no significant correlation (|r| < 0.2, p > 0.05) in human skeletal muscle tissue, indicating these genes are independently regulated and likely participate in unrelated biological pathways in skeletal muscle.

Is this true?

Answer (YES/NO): NO